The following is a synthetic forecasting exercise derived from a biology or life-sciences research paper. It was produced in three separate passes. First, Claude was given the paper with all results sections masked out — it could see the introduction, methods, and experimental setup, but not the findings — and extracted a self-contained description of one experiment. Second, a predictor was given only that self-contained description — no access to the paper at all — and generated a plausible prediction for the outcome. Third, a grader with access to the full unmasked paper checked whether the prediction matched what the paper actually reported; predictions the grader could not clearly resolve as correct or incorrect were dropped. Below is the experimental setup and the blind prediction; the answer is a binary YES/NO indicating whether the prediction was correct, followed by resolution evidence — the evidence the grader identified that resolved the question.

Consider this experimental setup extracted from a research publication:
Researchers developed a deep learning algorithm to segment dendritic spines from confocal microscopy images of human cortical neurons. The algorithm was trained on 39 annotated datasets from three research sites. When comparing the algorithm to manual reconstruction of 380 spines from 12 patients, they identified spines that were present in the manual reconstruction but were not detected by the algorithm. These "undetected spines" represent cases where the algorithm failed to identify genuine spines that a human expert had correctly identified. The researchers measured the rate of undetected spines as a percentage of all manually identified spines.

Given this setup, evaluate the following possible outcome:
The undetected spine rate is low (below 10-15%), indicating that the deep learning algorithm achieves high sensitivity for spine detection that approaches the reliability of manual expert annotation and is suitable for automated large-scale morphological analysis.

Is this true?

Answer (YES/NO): YES